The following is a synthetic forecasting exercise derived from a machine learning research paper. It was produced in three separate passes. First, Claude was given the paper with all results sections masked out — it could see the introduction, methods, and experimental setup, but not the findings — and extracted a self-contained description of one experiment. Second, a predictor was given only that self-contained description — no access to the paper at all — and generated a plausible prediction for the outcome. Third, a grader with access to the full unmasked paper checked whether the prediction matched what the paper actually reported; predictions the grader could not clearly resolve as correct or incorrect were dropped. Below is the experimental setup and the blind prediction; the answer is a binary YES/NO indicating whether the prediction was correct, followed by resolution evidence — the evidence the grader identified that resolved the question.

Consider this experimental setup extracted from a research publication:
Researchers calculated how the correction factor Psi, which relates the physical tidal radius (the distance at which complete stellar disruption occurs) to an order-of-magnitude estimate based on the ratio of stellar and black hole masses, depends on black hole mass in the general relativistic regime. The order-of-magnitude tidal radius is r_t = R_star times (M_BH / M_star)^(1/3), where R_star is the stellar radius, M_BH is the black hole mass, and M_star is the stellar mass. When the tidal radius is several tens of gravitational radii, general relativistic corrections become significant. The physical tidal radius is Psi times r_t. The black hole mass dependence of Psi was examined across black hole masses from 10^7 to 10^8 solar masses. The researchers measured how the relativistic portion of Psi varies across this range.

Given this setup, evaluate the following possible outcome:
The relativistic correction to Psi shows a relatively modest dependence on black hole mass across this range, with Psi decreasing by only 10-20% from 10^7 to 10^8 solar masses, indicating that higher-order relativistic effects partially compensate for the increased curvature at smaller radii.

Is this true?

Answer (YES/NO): NO